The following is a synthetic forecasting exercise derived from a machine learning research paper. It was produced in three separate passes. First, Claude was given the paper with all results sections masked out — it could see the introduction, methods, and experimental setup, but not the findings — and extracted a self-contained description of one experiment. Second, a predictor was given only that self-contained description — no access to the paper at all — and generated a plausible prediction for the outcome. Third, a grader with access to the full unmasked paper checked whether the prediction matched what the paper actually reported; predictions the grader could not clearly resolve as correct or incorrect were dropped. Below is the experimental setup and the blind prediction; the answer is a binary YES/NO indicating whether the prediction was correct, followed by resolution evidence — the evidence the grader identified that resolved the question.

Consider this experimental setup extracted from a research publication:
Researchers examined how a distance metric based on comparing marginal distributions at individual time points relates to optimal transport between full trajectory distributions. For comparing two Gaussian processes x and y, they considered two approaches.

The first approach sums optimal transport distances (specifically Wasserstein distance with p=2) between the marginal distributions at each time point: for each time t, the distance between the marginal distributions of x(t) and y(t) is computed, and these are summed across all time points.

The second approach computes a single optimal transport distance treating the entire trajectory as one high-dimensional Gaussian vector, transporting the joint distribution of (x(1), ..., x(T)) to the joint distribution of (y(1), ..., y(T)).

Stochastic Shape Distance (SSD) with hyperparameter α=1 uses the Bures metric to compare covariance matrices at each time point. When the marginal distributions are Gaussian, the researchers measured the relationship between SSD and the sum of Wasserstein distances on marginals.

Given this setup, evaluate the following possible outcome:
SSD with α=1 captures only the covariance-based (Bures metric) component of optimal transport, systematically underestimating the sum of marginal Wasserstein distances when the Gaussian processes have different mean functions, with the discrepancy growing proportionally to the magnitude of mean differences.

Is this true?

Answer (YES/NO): NO